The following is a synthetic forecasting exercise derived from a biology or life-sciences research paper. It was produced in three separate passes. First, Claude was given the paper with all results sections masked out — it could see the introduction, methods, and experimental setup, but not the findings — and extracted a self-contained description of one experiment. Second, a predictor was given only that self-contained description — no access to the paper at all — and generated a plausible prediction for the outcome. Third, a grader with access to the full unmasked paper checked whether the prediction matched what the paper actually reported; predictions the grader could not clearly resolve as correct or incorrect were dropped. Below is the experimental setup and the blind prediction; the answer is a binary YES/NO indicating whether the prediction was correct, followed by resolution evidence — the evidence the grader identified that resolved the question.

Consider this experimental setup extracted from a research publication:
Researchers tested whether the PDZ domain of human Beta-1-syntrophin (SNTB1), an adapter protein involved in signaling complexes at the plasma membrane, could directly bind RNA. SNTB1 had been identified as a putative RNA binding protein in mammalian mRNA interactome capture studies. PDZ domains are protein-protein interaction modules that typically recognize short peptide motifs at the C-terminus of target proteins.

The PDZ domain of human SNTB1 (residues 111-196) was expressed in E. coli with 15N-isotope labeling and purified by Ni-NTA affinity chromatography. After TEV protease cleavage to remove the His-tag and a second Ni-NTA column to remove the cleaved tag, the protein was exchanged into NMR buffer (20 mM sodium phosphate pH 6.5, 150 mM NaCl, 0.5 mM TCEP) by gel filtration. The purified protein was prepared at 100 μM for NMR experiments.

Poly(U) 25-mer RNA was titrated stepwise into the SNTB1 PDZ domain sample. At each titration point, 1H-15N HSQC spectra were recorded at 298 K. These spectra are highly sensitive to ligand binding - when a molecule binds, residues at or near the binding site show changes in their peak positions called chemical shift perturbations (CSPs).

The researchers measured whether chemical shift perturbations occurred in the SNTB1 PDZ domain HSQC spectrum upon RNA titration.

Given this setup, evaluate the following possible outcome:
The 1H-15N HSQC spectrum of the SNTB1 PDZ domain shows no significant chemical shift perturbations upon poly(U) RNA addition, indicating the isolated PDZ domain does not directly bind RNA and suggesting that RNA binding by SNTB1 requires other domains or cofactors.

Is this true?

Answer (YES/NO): YES